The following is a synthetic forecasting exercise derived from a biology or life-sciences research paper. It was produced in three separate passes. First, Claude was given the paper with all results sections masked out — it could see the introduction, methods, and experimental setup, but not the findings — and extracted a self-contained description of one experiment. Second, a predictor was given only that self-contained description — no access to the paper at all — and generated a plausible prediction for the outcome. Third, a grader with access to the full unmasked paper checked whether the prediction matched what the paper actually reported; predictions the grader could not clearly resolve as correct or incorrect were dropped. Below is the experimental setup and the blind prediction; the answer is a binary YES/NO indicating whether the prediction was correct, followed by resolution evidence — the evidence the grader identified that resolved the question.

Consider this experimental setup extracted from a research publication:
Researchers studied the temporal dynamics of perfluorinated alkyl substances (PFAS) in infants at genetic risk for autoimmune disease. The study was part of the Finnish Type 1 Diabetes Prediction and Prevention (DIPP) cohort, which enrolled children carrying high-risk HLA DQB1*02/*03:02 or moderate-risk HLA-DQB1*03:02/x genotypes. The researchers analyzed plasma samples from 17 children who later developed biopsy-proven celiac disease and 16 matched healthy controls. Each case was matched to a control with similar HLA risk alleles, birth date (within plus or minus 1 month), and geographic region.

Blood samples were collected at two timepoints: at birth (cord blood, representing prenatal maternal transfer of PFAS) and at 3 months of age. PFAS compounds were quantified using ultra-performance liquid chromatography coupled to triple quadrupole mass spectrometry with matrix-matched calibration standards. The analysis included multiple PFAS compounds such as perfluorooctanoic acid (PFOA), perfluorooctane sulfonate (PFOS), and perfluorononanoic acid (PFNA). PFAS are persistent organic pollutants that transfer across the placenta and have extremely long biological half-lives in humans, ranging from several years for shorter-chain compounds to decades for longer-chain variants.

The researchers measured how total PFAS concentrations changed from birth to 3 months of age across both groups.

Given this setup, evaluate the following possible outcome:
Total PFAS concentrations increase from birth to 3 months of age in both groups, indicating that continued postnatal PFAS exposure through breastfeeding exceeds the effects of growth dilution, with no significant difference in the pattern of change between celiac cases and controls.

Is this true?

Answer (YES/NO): NO